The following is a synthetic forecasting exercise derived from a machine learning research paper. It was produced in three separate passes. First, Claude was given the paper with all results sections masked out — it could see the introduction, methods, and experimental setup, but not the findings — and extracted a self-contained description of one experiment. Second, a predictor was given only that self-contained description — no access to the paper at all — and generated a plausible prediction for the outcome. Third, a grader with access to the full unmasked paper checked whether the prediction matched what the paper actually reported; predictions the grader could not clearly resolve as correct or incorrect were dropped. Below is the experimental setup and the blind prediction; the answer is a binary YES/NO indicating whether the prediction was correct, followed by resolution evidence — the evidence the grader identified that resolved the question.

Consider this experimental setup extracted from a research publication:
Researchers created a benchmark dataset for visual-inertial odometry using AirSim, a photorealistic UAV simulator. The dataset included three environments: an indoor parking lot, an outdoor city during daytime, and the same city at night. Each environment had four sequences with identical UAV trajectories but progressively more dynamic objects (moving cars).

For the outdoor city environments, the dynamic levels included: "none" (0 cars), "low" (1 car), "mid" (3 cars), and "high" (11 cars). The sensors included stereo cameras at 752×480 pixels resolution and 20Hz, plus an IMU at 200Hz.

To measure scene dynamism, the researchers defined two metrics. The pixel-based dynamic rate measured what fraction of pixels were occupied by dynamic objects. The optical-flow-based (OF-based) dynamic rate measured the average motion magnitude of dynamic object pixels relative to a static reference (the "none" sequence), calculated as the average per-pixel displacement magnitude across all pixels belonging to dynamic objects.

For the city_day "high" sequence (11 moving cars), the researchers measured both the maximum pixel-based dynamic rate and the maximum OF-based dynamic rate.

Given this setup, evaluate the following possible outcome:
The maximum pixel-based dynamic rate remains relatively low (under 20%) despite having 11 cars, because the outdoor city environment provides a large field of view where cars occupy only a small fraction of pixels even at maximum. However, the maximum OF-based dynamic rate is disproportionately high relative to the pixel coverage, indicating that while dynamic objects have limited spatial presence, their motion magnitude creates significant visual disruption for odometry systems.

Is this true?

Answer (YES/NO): NO